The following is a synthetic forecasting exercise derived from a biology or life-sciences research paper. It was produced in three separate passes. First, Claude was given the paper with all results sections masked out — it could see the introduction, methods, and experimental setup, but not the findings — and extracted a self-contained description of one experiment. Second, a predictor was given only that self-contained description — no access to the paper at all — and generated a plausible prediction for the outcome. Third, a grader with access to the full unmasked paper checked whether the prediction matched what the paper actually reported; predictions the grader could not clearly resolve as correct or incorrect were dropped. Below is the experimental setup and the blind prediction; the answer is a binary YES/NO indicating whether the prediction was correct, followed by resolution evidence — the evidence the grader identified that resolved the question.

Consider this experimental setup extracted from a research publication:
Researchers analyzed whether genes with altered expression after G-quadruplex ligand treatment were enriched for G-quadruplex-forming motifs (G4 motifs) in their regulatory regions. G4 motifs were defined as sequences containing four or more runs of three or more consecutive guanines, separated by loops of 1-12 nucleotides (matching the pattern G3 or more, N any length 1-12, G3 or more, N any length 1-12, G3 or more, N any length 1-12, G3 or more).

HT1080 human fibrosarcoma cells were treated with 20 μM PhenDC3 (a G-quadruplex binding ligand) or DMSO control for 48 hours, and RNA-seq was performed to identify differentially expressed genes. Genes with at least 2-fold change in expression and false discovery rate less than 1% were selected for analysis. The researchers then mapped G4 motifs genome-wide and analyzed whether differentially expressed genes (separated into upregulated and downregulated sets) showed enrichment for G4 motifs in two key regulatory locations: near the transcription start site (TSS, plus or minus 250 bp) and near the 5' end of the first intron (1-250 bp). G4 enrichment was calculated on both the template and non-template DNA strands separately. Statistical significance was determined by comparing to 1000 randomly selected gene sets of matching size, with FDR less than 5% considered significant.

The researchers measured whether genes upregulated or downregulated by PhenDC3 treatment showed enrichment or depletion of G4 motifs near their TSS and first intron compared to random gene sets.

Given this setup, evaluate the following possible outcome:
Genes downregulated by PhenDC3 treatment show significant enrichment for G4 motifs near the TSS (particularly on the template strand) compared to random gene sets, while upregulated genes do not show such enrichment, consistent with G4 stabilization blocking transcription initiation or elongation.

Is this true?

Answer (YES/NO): NO